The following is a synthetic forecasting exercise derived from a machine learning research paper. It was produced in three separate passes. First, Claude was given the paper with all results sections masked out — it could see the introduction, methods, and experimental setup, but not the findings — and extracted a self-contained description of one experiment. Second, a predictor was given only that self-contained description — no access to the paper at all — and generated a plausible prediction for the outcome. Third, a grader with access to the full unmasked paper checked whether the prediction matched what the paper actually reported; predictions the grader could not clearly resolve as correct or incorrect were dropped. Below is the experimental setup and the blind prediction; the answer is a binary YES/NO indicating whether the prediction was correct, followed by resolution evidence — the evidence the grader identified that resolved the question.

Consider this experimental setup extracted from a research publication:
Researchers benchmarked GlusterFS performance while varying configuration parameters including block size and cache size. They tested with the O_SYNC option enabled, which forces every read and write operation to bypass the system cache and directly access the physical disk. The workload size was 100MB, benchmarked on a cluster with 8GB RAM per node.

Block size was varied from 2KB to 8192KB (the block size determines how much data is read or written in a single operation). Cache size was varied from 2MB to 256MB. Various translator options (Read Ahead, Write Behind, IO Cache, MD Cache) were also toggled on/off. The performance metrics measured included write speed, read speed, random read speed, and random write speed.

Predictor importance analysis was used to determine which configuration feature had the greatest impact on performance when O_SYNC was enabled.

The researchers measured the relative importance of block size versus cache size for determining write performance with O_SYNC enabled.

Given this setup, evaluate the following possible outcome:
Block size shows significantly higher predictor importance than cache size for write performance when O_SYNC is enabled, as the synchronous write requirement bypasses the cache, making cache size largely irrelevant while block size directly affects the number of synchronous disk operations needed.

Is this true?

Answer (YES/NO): YES